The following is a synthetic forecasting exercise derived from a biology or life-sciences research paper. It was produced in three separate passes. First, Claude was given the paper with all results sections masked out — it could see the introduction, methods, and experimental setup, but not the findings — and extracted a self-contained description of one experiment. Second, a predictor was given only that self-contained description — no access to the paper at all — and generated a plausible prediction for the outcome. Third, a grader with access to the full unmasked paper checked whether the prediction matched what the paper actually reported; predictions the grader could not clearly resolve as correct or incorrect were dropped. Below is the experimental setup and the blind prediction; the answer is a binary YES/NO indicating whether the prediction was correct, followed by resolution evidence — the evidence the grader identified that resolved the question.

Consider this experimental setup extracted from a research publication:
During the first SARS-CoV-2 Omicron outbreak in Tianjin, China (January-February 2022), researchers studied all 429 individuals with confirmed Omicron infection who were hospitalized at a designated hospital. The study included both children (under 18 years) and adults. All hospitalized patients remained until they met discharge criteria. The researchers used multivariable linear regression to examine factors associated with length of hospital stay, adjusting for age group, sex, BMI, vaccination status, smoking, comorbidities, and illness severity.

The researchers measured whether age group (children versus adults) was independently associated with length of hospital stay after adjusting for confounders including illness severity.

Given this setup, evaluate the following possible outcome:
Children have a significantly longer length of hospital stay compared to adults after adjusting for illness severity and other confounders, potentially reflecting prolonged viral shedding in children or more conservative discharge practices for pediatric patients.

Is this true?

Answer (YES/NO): NO